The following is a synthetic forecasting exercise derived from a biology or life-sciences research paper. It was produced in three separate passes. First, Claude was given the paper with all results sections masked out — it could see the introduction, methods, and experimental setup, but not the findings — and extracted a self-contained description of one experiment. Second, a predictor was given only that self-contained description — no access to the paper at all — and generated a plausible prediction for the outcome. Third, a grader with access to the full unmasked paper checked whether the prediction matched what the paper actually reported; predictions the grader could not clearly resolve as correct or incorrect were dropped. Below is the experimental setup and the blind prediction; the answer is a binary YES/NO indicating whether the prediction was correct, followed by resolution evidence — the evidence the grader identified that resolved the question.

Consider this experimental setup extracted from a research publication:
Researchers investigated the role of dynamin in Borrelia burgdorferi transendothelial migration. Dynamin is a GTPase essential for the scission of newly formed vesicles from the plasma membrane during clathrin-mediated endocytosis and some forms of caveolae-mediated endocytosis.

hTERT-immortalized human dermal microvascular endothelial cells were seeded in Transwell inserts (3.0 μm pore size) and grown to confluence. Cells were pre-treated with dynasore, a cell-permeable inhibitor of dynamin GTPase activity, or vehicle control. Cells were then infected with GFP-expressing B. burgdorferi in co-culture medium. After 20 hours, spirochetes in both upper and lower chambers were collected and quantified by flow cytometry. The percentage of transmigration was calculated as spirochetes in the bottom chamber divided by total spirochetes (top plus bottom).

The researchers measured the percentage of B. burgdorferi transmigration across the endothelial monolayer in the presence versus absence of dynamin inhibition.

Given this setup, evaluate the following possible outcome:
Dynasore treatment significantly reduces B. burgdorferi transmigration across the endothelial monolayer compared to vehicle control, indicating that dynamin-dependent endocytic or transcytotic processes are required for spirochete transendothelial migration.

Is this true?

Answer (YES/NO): NO